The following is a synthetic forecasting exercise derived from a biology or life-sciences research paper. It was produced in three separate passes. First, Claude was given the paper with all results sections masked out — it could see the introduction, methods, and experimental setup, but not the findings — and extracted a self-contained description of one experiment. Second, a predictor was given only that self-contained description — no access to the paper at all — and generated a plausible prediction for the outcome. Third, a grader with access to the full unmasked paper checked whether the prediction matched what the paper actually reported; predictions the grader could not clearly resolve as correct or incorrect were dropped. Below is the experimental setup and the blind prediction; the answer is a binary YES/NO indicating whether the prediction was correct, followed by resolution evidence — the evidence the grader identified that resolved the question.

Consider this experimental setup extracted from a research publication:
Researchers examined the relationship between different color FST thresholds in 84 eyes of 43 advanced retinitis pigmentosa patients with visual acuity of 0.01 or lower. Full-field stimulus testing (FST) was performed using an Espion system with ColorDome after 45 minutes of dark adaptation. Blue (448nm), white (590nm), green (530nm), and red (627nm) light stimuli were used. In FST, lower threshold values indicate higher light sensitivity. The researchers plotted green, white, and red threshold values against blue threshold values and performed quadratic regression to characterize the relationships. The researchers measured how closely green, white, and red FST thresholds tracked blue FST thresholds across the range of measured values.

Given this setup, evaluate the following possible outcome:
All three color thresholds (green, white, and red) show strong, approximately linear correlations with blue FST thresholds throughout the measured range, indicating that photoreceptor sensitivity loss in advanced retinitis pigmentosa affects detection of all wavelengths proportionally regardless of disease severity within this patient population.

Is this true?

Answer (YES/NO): NO